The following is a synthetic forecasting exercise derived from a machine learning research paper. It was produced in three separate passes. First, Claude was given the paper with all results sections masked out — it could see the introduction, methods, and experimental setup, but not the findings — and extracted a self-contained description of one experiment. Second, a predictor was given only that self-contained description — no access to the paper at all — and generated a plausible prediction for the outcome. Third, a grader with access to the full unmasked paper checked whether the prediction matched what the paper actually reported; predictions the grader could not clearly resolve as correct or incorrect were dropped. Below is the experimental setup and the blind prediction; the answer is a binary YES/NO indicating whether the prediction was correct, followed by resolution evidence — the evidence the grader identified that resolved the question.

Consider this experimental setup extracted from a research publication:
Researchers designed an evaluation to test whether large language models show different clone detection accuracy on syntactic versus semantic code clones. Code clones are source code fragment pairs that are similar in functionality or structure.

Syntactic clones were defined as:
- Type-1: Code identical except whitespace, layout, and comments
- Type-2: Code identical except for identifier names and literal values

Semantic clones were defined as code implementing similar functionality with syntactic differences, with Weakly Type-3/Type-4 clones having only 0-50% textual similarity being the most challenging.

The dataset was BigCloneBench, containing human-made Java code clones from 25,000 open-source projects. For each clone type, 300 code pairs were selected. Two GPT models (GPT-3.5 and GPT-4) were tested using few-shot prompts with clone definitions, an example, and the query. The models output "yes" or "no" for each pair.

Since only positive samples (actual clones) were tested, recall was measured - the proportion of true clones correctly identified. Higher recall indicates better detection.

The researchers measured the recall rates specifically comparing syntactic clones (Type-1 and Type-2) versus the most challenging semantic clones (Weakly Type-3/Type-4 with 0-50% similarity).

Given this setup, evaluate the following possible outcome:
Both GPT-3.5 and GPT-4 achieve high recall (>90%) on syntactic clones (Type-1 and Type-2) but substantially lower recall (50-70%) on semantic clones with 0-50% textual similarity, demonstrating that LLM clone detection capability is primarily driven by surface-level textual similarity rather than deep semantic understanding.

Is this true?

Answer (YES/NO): NO